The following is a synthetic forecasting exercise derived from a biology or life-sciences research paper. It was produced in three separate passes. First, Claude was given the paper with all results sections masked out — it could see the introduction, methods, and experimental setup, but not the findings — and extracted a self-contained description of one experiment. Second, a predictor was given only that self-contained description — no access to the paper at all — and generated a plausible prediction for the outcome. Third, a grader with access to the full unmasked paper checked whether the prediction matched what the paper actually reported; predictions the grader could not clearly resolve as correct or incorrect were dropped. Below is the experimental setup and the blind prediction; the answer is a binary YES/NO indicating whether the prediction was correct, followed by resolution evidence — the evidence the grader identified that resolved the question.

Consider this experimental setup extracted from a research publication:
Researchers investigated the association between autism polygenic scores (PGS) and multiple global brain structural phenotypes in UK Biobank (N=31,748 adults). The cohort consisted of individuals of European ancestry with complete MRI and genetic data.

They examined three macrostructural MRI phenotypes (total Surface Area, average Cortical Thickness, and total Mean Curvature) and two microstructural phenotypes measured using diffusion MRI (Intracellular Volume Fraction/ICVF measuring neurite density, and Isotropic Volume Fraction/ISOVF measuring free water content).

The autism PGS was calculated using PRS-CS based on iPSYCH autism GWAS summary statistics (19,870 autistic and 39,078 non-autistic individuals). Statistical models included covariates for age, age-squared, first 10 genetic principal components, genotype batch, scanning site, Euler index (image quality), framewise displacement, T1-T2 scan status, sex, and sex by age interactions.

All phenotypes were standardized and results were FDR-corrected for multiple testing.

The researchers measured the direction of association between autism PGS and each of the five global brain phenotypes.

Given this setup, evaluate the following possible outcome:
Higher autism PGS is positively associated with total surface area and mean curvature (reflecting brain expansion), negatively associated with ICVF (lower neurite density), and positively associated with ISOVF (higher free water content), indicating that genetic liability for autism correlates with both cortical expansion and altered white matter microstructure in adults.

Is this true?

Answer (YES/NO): NO